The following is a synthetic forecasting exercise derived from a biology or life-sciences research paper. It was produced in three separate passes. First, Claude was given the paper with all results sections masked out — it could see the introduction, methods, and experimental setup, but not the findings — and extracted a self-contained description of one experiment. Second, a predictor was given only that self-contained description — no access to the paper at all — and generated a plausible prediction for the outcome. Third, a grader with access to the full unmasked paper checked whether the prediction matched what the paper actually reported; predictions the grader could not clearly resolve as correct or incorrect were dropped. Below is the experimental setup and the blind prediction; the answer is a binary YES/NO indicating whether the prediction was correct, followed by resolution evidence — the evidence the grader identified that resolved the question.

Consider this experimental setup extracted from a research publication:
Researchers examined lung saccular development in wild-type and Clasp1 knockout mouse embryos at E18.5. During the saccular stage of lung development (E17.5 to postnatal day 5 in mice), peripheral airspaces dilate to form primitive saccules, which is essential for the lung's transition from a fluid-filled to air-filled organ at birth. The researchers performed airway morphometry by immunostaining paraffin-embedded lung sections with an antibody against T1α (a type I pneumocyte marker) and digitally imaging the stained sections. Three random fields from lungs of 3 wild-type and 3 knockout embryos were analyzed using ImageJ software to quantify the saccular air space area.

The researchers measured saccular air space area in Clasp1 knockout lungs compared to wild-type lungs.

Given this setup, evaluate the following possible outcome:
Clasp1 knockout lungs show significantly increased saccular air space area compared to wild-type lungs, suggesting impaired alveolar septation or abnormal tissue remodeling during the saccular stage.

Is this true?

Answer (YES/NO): NO